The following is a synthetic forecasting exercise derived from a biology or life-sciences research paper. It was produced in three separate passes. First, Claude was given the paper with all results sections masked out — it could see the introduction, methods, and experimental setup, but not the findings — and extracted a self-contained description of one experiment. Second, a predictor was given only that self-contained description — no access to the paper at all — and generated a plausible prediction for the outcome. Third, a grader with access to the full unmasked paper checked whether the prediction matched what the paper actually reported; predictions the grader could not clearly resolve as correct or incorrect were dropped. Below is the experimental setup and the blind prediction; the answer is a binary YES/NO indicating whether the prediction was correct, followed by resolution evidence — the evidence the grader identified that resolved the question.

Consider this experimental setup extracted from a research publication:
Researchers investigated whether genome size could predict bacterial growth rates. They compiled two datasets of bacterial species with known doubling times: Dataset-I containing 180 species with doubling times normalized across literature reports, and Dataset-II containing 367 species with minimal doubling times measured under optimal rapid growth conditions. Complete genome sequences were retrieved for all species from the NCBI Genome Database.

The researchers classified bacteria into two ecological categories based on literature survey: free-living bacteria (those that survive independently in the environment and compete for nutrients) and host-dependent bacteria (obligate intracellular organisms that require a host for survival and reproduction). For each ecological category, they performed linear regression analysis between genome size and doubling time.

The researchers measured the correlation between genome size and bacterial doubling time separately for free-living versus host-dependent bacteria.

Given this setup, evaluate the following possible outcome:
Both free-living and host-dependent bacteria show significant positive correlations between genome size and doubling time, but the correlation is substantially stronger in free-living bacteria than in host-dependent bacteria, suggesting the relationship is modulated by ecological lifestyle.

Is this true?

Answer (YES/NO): NO